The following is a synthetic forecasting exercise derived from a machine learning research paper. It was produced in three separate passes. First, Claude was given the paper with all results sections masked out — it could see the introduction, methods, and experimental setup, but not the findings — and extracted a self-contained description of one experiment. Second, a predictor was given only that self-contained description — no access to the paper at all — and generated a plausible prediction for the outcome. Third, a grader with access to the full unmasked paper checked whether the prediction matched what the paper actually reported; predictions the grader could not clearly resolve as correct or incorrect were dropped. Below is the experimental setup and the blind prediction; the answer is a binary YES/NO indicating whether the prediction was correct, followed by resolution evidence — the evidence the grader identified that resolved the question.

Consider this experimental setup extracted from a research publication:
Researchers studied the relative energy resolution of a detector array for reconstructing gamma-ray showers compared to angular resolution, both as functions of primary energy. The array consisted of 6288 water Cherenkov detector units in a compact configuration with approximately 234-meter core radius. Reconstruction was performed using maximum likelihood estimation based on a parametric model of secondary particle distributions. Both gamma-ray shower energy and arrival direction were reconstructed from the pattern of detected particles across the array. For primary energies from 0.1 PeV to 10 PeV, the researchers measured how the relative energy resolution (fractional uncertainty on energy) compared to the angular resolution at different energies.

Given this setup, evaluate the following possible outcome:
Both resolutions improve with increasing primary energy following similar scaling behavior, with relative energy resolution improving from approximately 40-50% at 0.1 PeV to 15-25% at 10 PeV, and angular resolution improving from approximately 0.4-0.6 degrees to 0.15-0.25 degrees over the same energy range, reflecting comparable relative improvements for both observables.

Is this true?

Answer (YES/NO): NO